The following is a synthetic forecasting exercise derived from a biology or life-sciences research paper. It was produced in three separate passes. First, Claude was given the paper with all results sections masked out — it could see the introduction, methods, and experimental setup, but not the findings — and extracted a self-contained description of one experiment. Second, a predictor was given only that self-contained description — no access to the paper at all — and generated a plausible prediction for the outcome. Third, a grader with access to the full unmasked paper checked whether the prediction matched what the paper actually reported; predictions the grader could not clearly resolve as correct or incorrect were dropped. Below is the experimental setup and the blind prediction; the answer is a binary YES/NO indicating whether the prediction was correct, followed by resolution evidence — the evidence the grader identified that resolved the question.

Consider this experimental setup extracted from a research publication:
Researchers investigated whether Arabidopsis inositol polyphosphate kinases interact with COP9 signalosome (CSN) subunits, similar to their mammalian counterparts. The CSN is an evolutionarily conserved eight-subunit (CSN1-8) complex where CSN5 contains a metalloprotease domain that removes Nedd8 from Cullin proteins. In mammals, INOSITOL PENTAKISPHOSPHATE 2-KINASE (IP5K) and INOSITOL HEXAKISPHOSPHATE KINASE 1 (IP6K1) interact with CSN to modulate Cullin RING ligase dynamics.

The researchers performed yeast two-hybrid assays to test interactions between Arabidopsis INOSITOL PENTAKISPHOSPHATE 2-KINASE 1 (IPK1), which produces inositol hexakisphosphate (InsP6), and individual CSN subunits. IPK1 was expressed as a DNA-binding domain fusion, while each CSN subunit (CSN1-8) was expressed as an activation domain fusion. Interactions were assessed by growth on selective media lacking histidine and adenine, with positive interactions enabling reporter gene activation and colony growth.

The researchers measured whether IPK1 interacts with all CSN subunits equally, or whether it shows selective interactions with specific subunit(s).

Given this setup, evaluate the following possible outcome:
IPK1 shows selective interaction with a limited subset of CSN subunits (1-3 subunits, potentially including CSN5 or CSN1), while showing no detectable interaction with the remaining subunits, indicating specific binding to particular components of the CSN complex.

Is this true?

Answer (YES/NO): NO